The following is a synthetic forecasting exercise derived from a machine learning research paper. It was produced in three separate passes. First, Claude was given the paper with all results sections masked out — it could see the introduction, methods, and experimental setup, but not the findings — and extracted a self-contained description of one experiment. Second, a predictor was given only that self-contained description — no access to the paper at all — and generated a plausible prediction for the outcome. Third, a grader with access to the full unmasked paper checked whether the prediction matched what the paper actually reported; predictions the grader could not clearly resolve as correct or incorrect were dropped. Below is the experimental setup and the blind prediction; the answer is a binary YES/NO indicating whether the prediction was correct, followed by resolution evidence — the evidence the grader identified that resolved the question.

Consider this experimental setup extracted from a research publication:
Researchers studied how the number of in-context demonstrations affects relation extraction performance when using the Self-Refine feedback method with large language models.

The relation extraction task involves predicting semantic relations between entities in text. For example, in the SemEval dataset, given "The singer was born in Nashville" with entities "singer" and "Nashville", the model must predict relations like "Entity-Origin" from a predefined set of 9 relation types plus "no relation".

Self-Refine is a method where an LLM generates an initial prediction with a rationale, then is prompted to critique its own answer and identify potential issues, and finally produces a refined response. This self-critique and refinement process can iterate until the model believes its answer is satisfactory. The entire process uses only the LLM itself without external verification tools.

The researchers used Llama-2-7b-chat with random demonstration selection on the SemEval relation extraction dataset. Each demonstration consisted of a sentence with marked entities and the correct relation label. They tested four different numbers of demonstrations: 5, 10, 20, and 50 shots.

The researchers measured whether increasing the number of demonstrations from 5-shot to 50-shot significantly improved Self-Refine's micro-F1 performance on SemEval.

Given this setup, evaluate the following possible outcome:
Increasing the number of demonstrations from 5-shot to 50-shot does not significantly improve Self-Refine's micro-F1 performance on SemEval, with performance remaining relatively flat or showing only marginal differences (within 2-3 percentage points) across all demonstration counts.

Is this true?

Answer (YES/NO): YES